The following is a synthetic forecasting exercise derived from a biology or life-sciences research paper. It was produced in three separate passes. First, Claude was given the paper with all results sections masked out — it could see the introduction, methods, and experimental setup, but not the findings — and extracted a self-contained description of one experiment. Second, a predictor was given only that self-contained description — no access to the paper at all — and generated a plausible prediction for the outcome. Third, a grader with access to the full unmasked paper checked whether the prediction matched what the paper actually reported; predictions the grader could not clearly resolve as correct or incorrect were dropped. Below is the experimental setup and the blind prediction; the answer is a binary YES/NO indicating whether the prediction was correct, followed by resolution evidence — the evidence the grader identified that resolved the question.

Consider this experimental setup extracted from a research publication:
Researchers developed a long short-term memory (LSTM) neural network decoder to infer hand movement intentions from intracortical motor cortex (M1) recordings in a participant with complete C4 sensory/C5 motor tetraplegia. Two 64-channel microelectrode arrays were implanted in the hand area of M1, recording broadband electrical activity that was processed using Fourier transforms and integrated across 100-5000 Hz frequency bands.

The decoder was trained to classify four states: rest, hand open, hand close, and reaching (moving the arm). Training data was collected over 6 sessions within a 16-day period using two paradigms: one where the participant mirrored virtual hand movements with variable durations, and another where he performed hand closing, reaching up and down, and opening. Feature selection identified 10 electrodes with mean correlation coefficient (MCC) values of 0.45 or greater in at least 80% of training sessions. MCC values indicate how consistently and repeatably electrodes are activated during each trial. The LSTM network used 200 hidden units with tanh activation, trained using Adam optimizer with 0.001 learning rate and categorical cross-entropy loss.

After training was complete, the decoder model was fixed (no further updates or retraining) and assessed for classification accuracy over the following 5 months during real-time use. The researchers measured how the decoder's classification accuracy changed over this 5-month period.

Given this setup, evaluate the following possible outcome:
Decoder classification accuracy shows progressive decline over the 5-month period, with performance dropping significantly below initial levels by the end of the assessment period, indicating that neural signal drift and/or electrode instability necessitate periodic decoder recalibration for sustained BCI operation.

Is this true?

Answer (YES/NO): NO